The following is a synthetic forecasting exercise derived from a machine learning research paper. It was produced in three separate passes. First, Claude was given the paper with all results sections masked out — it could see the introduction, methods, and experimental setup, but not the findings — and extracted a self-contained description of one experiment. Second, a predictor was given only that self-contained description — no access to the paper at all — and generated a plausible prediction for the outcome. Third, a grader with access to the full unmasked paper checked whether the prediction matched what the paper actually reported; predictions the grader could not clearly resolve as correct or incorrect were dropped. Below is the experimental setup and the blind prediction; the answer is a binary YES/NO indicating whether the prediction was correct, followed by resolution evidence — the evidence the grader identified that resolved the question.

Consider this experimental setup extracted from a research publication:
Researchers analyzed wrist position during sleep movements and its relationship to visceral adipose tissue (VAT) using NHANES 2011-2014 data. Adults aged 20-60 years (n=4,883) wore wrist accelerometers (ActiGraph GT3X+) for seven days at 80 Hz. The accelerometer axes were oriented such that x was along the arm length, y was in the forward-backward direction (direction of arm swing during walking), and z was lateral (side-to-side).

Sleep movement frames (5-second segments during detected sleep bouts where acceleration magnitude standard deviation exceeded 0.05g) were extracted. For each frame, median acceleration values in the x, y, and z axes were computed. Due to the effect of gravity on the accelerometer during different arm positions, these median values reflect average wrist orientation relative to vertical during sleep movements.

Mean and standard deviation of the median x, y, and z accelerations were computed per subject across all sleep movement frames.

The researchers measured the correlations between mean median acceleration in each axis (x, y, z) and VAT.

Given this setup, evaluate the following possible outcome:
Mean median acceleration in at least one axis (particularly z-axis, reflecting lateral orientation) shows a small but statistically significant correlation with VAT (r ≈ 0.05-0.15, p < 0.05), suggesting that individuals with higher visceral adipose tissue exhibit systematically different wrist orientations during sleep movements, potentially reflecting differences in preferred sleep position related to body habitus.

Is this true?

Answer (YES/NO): NO